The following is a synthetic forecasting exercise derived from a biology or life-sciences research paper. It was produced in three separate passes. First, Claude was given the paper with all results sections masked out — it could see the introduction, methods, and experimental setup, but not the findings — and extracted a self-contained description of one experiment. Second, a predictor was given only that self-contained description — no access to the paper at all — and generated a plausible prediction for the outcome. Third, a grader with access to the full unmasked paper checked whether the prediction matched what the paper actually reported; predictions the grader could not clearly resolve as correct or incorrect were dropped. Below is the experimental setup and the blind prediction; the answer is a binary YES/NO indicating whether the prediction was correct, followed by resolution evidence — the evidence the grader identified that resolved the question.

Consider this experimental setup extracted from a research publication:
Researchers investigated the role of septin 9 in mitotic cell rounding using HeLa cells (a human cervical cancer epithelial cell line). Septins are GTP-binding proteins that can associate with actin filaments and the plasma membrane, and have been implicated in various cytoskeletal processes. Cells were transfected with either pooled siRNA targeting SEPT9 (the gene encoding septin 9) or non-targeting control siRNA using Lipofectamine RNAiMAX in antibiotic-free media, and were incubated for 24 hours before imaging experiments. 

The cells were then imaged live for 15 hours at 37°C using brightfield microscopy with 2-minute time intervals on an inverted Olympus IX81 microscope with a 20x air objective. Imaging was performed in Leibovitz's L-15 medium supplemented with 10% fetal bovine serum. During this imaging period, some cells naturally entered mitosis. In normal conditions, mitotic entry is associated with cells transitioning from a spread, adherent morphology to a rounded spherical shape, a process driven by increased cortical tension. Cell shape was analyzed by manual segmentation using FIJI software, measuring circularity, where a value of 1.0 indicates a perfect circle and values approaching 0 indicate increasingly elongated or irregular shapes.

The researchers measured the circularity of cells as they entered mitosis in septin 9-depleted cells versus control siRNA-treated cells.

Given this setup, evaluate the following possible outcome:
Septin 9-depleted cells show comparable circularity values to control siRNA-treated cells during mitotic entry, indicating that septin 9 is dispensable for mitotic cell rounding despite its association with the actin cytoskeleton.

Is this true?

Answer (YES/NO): NO